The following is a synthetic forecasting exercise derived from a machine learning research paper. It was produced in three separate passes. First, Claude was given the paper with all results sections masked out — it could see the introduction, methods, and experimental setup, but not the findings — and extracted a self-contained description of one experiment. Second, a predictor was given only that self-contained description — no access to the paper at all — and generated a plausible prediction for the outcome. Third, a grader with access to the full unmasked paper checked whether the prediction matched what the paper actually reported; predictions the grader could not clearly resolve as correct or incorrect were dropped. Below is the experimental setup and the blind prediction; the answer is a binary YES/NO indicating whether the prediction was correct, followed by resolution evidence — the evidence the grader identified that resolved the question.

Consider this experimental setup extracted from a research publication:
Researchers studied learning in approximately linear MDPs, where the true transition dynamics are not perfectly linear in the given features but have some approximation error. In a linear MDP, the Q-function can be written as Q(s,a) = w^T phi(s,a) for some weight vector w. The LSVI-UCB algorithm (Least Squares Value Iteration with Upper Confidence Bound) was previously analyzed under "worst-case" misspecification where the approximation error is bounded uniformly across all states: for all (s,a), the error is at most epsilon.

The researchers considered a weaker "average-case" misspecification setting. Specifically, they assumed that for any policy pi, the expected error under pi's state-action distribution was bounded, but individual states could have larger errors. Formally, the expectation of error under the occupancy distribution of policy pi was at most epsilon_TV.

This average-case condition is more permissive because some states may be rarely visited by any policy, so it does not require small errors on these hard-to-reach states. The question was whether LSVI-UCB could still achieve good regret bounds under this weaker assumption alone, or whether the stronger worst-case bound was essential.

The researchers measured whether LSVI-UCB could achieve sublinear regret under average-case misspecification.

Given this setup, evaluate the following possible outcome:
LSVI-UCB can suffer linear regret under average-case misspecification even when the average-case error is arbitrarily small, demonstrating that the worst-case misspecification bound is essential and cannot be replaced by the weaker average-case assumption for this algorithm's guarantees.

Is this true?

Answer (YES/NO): NO